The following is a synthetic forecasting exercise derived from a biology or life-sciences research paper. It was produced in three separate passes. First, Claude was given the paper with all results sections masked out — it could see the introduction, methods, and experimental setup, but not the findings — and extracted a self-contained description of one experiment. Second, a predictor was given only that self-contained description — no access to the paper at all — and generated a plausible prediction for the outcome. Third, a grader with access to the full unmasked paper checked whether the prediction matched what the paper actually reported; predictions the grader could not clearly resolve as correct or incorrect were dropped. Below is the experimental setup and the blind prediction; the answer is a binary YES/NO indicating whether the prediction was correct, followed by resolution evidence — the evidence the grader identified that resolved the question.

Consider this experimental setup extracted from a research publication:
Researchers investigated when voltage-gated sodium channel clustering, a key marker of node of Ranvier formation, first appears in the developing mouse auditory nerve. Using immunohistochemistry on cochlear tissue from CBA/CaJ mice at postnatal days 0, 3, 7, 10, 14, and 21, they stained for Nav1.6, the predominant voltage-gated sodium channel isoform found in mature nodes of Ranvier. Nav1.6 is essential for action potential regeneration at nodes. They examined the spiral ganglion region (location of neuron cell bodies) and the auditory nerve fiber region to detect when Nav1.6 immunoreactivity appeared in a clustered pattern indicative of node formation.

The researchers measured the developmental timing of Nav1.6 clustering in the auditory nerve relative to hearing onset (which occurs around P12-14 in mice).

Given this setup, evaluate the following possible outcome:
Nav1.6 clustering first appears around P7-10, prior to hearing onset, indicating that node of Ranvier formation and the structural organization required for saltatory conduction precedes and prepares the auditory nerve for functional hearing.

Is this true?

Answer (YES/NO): YES